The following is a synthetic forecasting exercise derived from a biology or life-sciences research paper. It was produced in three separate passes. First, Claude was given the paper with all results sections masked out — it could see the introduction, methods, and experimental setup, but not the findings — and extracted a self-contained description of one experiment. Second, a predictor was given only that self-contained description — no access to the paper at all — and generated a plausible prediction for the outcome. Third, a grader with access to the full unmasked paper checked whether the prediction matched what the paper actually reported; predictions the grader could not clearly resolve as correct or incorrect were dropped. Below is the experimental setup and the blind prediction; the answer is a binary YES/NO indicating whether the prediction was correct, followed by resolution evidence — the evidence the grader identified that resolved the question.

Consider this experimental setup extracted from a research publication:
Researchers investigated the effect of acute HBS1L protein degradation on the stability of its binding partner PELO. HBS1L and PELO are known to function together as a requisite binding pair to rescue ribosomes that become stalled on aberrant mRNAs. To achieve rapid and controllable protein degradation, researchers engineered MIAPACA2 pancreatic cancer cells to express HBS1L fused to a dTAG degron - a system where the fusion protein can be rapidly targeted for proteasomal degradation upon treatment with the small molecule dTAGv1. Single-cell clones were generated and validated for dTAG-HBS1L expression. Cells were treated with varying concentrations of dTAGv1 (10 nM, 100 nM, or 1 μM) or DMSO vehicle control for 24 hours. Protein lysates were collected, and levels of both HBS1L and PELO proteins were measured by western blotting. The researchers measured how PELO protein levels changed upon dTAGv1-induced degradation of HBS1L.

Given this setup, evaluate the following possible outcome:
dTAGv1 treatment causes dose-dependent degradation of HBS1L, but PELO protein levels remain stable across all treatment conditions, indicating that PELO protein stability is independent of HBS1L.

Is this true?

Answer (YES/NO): NO